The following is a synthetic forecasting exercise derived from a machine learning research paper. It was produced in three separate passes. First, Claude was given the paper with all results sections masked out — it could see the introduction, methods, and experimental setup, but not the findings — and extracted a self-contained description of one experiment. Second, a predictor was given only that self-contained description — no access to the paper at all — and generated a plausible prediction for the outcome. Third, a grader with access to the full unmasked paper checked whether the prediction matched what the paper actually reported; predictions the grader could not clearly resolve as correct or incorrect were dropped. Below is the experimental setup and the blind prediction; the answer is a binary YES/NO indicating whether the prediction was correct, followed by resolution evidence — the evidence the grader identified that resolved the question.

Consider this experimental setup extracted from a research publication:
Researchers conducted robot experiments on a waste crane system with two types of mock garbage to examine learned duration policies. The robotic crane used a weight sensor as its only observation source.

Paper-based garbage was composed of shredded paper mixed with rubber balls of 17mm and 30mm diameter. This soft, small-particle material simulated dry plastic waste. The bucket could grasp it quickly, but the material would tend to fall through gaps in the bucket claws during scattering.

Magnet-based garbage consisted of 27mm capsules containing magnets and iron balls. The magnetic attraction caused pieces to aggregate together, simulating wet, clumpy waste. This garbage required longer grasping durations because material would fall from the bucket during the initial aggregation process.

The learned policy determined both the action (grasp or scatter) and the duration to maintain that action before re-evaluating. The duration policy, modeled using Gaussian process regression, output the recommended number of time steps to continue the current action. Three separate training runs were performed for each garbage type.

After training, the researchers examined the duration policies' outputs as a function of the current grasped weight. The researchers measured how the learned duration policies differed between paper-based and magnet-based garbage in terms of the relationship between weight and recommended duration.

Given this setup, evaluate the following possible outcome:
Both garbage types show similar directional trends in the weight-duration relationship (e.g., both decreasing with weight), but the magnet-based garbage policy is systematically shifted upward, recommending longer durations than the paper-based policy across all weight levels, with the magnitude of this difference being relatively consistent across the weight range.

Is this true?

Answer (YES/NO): NO